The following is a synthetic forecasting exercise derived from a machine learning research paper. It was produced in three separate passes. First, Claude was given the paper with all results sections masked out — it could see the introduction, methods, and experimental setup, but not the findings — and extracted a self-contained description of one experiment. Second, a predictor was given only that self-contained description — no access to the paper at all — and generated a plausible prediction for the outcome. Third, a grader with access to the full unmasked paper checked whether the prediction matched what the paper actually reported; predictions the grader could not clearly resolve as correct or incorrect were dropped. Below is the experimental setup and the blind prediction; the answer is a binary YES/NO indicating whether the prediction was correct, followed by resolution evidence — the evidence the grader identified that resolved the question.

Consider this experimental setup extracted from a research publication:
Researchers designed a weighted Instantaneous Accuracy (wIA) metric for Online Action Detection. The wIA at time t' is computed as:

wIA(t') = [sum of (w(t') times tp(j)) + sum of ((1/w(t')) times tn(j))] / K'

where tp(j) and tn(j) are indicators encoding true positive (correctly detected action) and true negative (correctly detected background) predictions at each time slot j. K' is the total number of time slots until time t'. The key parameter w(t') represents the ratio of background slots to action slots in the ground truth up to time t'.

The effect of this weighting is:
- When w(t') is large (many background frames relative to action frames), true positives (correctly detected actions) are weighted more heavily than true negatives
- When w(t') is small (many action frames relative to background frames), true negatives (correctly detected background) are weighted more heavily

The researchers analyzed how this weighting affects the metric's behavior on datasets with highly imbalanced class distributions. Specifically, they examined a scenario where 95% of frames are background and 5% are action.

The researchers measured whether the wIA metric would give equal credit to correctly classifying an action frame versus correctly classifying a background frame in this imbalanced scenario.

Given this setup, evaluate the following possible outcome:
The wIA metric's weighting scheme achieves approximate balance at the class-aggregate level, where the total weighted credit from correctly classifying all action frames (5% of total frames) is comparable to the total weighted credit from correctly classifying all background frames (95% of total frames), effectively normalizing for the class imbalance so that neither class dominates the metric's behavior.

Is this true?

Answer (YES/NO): NO